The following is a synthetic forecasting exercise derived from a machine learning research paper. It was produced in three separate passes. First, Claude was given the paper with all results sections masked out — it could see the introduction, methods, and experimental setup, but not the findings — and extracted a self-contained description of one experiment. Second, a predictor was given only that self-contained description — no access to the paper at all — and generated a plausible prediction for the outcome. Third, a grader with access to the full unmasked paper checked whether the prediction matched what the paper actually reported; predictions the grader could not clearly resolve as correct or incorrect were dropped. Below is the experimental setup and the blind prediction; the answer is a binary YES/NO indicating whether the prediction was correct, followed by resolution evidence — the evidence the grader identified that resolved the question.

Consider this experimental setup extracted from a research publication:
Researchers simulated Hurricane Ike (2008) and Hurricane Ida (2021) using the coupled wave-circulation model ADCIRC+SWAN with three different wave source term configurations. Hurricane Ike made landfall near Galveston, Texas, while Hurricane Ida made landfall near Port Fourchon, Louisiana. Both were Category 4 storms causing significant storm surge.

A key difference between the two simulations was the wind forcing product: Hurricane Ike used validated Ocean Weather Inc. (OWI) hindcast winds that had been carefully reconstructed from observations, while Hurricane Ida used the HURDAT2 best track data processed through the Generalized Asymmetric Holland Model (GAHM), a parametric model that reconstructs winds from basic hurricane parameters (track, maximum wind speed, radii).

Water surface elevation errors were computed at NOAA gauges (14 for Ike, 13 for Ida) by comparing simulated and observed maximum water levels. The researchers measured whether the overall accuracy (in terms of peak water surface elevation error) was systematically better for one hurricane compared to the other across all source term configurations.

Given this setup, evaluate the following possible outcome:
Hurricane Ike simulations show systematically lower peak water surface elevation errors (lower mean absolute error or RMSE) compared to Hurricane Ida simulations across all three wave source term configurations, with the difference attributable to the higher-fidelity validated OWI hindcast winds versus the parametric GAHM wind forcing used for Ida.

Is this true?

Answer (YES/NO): YES